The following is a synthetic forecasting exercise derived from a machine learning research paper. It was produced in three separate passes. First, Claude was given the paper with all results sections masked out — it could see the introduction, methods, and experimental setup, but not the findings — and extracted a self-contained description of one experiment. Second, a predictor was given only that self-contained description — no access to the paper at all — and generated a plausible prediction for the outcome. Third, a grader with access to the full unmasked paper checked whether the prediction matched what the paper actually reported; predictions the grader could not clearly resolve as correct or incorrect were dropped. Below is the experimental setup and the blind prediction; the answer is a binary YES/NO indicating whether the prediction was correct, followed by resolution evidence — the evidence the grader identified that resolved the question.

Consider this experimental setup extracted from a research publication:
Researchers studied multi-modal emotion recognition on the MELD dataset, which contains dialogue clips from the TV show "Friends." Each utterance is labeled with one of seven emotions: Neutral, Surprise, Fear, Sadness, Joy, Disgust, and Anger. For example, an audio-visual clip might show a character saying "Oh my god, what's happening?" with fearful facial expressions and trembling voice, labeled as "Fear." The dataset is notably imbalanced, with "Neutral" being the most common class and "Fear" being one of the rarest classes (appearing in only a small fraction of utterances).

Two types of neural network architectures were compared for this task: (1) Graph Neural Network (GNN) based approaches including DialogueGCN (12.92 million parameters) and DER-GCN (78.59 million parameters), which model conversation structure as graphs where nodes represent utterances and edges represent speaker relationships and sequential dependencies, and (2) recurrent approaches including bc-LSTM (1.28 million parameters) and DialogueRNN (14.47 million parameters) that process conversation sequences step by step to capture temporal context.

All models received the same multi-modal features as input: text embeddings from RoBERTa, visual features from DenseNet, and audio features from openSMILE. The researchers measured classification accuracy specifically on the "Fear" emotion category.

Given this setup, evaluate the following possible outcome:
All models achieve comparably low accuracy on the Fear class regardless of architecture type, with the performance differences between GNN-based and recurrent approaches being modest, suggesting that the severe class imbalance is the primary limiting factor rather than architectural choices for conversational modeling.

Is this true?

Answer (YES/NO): NO